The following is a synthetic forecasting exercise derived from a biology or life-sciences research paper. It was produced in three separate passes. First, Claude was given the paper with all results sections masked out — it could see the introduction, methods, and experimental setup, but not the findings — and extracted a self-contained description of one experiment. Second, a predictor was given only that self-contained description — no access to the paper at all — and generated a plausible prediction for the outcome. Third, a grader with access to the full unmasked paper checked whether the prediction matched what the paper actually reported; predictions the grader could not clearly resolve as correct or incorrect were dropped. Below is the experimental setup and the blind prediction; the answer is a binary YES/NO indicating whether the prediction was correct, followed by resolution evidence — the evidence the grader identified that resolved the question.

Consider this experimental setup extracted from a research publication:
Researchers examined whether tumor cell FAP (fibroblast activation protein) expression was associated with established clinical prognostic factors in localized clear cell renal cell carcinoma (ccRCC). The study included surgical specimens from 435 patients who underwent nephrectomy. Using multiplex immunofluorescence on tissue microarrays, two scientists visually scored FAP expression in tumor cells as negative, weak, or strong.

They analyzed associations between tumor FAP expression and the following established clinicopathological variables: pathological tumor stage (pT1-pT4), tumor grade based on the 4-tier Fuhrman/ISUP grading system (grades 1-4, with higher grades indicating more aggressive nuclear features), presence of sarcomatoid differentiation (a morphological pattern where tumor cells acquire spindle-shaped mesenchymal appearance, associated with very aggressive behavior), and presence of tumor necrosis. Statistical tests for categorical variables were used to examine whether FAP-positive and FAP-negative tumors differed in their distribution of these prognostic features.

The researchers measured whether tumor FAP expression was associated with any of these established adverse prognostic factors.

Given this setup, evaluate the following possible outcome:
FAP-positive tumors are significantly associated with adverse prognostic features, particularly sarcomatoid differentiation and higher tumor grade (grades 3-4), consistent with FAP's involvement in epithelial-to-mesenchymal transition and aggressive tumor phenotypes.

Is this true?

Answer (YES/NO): NO